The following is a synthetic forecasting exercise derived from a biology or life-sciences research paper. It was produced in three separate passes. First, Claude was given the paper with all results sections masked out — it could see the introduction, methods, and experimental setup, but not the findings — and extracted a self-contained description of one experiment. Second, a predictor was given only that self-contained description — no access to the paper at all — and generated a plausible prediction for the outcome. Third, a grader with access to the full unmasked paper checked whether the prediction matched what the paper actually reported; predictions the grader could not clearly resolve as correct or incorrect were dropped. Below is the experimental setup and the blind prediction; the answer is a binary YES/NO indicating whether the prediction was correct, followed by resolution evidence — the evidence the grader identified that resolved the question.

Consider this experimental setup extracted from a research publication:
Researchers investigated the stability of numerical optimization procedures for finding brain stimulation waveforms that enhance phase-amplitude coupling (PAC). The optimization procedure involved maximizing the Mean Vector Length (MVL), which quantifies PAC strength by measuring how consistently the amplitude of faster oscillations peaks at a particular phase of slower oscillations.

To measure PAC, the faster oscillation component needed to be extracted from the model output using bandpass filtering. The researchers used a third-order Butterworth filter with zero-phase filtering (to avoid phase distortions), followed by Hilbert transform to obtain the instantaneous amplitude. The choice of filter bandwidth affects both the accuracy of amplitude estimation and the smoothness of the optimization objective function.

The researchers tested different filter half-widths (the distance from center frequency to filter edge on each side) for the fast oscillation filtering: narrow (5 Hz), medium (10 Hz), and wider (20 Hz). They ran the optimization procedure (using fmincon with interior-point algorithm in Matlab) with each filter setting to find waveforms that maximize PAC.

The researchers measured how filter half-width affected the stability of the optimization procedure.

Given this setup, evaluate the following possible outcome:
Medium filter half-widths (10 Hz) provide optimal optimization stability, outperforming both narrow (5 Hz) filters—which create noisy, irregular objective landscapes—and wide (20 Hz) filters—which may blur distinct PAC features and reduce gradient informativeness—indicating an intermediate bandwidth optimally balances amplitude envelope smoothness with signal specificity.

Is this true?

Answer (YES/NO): NO